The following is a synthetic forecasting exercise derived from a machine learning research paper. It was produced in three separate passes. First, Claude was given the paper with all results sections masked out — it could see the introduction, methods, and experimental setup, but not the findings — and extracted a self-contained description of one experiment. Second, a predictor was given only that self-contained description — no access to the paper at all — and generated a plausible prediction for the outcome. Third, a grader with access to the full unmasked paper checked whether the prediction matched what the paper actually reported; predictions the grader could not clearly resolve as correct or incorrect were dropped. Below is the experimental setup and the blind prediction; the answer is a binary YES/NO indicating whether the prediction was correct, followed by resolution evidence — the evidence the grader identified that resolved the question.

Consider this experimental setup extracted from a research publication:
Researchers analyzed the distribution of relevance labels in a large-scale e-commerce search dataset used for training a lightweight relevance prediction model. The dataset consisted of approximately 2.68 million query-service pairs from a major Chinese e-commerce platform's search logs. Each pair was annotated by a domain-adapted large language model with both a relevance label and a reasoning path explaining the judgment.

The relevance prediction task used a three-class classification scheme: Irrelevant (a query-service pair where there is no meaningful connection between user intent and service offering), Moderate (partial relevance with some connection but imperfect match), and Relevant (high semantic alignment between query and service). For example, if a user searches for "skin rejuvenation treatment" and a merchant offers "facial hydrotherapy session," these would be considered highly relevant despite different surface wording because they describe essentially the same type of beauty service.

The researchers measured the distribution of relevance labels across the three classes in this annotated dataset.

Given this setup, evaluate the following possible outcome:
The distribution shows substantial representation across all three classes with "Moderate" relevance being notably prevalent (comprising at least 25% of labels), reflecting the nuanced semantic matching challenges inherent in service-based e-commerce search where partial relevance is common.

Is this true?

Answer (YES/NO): NO